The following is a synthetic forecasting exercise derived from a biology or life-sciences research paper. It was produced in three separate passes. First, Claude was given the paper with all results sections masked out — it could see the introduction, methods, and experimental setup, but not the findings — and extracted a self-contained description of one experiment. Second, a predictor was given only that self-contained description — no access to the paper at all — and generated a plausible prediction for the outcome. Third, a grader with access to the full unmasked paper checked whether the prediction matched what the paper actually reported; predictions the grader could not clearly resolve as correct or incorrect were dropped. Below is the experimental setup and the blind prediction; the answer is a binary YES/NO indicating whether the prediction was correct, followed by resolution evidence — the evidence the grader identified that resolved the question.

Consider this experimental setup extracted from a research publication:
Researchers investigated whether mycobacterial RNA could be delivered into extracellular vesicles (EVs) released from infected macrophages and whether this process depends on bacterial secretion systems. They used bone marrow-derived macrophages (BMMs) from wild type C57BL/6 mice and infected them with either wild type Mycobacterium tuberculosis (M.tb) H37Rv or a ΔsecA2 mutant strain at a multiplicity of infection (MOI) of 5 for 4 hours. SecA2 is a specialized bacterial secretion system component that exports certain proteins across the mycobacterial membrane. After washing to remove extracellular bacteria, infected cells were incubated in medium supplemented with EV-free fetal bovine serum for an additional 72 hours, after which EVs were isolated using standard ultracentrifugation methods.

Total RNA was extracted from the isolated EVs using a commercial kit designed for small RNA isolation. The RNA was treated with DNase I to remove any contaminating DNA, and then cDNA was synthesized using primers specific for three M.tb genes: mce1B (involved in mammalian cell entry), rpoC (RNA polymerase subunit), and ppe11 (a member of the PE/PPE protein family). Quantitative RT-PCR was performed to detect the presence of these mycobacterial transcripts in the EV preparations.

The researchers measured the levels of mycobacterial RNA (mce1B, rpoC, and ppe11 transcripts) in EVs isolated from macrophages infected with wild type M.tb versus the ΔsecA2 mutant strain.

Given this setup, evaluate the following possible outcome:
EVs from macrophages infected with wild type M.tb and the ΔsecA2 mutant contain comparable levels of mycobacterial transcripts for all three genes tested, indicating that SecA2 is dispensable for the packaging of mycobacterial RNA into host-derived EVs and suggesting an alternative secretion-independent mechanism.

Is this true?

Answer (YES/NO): NO